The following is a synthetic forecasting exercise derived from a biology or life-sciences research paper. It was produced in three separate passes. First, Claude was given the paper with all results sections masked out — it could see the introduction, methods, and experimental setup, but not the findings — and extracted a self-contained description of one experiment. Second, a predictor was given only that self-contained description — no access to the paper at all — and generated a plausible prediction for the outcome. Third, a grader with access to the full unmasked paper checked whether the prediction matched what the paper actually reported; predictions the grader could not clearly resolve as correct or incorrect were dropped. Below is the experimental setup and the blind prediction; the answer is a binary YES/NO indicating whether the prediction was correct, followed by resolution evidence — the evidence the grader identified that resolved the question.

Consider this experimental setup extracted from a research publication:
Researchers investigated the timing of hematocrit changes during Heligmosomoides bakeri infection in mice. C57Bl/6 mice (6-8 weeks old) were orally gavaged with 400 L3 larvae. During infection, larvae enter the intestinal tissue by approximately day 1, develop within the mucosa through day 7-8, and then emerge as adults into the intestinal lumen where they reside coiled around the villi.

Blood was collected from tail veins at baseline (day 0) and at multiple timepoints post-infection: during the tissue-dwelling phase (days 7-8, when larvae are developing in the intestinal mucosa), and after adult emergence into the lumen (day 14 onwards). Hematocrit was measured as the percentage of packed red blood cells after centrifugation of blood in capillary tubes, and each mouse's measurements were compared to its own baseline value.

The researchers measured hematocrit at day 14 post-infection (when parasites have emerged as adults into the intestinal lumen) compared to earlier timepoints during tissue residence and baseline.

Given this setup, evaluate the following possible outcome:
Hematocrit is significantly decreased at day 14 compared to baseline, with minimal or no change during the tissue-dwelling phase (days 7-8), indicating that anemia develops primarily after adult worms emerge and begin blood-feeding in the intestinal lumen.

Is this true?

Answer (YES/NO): NO